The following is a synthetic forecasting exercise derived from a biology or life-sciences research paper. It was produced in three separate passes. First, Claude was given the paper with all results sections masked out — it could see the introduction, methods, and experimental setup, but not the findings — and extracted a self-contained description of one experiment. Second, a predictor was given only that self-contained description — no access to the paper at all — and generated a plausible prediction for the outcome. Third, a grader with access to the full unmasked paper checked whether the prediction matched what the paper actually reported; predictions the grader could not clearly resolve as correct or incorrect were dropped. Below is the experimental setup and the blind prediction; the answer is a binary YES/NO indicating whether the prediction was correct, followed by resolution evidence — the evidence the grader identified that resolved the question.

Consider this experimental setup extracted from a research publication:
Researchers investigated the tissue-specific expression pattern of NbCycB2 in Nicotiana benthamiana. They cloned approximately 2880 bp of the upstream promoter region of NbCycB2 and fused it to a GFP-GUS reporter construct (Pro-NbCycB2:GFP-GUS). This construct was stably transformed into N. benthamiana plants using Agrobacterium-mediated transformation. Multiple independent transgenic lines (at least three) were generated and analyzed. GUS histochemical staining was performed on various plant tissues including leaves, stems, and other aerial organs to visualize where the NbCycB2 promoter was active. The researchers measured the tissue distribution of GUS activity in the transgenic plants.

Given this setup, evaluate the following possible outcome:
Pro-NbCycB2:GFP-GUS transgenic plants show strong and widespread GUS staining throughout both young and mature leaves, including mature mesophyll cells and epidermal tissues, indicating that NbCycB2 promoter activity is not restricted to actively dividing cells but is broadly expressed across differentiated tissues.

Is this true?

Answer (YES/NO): NO